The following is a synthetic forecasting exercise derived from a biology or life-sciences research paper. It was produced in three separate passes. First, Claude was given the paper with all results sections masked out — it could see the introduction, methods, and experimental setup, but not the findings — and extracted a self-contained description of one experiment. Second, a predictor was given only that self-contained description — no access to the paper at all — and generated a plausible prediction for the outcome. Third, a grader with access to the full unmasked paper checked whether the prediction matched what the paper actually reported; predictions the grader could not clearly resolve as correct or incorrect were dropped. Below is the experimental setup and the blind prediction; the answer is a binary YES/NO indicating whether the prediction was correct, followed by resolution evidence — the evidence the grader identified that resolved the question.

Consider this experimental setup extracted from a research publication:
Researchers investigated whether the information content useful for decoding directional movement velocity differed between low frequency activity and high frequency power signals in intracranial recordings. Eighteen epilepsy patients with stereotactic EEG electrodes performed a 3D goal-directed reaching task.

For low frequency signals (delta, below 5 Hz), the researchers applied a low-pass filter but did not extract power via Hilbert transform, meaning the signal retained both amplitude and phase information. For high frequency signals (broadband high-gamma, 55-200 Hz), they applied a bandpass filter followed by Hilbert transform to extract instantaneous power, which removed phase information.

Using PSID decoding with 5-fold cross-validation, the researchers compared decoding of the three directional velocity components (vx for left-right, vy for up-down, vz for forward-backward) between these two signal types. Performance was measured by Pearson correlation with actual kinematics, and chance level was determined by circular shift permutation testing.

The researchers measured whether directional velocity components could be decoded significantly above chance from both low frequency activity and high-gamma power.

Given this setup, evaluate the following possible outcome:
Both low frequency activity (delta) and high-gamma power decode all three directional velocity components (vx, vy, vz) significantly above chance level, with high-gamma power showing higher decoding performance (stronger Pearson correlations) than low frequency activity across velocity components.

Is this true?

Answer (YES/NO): NO